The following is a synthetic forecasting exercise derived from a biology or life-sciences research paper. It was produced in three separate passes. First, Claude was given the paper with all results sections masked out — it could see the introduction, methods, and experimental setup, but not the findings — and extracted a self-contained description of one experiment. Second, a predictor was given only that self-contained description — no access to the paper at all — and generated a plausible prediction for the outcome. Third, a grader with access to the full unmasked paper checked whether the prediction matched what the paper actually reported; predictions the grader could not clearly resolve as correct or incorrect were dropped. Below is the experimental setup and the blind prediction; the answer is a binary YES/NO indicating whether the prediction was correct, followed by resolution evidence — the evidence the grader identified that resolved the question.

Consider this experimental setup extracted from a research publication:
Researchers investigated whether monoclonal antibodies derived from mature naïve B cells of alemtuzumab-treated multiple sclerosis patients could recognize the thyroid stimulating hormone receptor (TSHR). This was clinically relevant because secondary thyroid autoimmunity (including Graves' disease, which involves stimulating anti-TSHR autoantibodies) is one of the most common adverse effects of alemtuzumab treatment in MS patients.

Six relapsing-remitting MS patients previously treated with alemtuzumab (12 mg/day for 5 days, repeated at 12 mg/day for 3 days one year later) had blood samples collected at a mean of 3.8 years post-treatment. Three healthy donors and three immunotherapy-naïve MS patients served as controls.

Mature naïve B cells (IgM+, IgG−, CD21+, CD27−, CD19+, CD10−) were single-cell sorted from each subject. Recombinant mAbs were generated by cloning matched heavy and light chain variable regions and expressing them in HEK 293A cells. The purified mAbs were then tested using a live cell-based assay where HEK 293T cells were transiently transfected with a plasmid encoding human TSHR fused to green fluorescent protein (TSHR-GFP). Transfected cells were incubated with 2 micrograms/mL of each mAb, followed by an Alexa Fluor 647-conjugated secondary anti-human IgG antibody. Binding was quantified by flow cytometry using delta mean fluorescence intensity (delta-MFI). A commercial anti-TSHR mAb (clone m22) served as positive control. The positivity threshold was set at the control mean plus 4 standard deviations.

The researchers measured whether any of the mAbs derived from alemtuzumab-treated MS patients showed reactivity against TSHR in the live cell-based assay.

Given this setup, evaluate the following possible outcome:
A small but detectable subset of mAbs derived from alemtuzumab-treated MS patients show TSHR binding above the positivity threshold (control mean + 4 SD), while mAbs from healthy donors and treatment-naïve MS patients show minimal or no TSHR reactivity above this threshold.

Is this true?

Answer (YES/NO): NO